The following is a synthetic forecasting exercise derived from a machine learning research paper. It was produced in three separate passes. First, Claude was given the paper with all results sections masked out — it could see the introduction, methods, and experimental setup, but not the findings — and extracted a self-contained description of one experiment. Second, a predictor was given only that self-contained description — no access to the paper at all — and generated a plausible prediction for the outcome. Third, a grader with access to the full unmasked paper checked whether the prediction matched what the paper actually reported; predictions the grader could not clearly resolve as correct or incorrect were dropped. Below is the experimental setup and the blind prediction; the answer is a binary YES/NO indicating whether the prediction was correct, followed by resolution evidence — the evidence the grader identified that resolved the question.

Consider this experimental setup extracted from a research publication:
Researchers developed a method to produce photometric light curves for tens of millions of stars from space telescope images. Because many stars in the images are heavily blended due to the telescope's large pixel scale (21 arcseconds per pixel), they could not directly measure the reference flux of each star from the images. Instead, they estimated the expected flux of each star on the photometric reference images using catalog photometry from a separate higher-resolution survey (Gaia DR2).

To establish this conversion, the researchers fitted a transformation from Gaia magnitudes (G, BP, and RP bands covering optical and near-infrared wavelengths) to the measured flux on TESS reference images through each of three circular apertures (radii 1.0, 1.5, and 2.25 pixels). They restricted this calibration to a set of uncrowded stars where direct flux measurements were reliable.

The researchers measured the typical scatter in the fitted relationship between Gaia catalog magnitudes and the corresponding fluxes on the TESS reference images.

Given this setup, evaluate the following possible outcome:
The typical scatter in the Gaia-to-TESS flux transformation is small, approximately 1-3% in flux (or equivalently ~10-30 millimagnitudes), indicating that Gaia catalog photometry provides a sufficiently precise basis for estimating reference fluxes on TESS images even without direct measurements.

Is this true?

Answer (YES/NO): NO